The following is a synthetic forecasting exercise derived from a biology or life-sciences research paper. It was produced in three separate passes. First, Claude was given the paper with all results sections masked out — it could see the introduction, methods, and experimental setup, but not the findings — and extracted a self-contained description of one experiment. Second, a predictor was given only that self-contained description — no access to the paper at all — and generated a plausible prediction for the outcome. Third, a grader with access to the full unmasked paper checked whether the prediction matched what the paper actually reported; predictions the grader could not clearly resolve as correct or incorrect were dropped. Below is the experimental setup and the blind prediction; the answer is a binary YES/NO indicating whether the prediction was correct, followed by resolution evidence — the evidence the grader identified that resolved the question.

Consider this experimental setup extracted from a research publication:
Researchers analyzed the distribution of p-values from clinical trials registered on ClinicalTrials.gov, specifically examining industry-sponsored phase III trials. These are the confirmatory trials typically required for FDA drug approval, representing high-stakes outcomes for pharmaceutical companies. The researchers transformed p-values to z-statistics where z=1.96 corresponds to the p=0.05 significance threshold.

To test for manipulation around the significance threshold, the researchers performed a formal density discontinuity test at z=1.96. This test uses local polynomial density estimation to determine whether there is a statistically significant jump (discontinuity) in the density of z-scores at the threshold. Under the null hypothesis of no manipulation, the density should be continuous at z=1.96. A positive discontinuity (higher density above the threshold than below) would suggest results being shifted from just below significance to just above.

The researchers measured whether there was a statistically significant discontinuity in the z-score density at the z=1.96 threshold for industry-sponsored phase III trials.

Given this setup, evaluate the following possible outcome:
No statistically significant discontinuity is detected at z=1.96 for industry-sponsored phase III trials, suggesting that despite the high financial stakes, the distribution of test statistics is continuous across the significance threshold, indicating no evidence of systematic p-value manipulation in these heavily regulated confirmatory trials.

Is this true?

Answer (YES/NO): NO